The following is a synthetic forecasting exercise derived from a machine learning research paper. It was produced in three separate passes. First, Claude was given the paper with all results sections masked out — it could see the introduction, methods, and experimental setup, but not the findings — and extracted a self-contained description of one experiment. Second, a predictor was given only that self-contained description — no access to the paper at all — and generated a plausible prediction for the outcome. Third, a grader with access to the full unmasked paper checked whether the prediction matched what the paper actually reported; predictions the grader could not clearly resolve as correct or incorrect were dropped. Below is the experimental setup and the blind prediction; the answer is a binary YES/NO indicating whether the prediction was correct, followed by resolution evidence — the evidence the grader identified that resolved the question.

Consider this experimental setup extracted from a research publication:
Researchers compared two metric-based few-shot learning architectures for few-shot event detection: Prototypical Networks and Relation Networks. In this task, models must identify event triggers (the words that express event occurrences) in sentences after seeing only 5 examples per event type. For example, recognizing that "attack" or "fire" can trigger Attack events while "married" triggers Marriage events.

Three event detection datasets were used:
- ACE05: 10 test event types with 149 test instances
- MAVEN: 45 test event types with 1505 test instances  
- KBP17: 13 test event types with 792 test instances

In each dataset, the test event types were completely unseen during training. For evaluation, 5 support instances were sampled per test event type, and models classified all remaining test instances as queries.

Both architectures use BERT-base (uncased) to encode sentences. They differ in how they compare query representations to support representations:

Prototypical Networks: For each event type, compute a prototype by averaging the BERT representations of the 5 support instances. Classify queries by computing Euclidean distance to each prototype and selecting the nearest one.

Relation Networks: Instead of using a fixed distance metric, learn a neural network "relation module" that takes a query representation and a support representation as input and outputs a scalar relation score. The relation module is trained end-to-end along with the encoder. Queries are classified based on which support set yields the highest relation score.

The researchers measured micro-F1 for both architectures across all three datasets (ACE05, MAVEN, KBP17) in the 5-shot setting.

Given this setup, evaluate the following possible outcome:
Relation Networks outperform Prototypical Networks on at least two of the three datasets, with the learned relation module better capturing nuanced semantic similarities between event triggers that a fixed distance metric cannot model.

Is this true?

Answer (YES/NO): YES